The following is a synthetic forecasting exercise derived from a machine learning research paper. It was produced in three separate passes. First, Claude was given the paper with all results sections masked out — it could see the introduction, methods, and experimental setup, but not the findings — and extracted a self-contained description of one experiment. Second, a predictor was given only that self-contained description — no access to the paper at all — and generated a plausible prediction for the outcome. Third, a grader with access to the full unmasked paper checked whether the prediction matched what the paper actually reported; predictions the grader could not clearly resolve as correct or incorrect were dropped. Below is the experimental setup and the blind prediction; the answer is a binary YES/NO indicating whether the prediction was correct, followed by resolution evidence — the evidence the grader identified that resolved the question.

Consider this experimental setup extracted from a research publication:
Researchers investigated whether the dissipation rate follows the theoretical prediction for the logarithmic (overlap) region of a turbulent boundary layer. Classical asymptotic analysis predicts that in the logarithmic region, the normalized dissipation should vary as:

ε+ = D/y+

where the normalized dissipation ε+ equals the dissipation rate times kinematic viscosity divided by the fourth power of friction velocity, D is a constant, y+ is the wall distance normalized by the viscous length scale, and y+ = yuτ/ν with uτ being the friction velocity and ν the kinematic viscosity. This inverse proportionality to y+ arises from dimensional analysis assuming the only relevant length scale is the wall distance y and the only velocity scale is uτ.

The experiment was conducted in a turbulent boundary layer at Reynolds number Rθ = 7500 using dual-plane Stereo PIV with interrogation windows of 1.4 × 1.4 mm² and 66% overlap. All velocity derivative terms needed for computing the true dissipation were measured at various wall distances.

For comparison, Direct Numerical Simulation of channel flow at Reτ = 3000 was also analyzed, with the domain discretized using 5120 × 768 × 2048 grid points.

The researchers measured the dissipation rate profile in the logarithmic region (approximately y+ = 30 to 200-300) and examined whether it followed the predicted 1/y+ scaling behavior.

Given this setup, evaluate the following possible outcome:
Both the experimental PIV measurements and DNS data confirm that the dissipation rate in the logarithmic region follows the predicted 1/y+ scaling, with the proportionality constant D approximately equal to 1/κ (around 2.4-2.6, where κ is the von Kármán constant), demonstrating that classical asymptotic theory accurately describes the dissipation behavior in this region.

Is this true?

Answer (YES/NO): NO